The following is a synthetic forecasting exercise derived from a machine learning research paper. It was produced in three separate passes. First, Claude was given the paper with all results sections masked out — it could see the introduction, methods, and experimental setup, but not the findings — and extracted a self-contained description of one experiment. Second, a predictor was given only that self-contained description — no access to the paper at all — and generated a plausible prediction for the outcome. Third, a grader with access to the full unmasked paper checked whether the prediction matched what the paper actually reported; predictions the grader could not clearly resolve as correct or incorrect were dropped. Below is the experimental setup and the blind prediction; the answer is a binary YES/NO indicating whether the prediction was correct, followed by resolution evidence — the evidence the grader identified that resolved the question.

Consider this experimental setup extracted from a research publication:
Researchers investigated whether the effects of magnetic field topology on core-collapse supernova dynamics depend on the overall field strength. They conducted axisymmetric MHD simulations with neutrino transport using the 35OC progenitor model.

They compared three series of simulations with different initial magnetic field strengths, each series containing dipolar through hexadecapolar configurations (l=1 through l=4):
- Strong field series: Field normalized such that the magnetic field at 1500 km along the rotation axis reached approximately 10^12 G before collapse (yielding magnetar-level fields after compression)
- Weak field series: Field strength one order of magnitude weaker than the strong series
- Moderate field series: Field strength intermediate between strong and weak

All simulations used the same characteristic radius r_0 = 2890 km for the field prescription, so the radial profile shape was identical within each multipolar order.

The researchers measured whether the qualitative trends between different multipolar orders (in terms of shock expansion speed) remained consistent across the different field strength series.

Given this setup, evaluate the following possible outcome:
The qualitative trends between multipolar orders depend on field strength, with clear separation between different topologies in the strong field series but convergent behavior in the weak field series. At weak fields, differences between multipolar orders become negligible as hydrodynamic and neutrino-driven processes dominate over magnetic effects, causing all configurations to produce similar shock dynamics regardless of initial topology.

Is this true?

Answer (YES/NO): NO